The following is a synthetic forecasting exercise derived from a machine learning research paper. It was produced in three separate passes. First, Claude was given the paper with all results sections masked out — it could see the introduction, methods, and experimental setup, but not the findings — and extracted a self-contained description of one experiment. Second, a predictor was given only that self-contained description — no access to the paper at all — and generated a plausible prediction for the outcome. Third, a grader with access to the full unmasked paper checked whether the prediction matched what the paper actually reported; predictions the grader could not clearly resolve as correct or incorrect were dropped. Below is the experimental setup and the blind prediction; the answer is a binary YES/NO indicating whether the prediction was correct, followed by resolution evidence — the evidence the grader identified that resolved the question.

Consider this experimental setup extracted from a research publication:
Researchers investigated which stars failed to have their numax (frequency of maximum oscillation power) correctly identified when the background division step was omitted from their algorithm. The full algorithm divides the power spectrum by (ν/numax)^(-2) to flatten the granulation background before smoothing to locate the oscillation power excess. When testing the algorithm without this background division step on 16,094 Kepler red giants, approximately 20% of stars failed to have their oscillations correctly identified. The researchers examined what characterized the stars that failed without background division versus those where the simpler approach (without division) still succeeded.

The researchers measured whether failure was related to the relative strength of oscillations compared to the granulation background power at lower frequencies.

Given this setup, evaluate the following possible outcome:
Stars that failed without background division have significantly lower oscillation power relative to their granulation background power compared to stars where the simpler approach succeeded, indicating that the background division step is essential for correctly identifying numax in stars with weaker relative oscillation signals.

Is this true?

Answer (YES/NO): YES